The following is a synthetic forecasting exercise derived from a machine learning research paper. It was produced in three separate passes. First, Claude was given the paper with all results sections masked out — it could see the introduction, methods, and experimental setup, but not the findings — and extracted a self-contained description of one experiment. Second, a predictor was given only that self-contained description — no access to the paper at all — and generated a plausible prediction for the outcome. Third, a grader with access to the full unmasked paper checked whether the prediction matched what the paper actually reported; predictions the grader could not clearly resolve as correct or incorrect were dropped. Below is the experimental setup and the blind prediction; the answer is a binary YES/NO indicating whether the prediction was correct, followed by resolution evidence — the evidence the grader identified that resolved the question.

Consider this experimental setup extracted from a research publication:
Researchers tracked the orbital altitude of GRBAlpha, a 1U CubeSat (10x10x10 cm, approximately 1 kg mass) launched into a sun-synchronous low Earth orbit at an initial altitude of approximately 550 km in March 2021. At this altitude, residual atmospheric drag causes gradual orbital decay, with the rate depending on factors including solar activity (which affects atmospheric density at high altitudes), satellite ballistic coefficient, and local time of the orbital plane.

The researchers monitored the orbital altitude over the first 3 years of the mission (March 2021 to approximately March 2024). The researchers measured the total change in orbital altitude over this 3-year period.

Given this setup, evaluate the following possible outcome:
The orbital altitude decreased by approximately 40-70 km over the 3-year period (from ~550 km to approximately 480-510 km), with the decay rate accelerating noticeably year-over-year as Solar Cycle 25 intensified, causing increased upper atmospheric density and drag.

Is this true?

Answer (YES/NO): YES